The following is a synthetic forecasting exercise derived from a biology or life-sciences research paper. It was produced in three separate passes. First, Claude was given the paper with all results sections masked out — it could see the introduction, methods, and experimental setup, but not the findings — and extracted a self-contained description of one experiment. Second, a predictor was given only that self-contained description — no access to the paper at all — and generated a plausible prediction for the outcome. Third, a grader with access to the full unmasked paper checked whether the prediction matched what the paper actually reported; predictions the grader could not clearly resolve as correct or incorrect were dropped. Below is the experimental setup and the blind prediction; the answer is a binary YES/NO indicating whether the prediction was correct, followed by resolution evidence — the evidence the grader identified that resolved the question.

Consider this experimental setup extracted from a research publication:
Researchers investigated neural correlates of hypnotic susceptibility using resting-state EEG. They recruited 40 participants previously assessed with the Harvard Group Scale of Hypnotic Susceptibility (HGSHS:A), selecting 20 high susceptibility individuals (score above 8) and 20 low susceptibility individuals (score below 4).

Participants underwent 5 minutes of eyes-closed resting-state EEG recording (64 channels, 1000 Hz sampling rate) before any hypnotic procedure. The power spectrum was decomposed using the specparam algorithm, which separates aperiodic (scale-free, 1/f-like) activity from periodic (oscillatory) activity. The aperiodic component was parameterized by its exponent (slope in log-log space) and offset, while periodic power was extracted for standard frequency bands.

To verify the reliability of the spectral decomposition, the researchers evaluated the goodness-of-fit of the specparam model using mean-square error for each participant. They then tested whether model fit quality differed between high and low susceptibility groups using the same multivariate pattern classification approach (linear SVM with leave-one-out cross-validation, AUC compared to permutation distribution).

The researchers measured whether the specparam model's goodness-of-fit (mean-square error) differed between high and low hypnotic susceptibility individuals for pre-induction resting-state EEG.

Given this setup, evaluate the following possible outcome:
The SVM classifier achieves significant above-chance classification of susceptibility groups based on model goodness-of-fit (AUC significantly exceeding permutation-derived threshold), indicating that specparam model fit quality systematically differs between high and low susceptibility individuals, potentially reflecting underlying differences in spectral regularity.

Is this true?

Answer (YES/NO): NO